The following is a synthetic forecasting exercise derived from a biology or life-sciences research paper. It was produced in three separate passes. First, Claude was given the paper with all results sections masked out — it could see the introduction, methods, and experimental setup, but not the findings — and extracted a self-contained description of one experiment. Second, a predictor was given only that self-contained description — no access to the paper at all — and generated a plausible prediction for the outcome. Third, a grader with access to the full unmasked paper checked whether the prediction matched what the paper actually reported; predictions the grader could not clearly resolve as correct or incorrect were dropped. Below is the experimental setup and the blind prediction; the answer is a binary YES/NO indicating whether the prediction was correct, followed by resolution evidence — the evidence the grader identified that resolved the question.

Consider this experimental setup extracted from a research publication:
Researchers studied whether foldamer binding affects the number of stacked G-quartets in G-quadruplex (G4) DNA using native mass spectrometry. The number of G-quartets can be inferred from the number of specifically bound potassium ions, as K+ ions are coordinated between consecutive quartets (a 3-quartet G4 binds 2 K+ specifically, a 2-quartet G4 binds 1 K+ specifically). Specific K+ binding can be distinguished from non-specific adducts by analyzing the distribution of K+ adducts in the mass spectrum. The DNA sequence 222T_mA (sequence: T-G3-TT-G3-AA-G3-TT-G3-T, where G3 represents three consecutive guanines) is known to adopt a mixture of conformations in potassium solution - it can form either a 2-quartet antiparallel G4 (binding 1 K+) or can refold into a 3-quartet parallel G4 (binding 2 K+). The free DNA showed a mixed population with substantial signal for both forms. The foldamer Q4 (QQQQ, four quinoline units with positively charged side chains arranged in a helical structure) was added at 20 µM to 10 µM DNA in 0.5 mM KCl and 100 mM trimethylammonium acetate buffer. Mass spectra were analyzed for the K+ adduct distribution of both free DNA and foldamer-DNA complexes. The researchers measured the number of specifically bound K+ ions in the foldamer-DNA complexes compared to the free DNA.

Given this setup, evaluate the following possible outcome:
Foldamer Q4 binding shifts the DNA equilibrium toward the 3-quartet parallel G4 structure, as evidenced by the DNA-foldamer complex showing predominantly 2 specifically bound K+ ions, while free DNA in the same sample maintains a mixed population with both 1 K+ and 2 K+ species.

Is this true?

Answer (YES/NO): YES